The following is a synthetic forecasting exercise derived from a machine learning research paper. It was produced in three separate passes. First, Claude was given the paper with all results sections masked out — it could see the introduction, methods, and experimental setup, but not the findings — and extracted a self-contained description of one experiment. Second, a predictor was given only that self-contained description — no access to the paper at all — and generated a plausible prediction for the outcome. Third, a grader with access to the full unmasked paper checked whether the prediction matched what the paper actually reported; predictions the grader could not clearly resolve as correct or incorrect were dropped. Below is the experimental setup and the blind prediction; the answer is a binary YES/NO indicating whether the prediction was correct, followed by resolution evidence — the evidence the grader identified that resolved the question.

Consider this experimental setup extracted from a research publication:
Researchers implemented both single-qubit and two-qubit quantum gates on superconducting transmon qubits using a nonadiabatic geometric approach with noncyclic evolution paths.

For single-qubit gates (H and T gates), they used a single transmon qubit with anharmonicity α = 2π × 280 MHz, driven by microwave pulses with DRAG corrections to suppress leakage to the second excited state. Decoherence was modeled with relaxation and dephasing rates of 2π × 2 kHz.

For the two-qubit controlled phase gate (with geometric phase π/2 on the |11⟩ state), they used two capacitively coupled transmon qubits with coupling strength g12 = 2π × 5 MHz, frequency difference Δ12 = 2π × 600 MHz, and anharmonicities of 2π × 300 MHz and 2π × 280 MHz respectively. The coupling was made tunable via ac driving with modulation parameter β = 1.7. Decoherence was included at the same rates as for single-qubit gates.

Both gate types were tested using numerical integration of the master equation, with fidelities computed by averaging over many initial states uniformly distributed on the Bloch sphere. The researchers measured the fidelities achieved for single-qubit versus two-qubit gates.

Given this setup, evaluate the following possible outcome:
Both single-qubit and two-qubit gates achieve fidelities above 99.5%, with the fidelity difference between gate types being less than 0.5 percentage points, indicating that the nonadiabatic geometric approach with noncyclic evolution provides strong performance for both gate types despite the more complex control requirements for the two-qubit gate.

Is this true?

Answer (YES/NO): YES